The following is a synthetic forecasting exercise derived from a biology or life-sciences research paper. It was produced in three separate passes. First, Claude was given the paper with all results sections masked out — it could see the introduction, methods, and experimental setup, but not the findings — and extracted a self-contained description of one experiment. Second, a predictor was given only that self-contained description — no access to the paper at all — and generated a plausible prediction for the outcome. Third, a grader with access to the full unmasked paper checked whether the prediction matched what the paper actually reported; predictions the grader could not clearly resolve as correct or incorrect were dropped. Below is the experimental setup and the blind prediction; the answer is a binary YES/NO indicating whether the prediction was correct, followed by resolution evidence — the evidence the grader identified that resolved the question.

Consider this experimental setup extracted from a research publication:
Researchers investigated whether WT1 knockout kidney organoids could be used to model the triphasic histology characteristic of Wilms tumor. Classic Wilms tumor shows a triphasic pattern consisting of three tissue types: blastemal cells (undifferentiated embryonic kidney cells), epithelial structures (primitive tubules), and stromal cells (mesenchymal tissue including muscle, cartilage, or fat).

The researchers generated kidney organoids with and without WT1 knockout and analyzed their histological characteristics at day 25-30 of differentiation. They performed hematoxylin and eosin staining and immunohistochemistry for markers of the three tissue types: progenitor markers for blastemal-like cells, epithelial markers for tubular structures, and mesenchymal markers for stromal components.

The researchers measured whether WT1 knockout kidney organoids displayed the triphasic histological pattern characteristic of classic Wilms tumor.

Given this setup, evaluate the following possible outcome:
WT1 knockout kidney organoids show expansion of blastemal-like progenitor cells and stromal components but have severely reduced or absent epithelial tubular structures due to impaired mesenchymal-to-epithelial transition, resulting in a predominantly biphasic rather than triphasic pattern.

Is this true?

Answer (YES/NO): NO